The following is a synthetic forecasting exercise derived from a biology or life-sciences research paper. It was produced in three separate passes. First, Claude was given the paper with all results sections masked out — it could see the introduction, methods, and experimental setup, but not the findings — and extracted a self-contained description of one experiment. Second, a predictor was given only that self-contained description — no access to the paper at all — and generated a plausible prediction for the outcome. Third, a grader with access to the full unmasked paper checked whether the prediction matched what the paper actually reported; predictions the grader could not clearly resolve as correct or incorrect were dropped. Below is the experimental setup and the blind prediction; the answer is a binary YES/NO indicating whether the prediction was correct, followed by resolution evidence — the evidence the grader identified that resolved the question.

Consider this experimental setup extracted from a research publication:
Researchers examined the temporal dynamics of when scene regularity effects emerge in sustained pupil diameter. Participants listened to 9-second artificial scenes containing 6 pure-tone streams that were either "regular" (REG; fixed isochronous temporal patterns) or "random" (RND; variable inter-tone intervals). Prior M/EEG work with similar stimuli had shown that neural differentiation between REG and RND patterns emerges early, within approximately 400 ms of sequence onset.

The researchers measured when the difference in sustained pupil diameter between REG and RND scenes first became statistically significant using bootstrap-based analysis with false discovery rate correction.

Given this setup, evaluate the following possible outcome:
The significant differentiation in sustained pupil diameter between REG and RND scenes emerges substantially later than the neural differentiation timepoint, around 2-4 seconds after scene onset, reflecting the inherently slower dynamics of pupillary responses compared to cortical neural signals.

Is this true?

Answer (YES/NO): NO